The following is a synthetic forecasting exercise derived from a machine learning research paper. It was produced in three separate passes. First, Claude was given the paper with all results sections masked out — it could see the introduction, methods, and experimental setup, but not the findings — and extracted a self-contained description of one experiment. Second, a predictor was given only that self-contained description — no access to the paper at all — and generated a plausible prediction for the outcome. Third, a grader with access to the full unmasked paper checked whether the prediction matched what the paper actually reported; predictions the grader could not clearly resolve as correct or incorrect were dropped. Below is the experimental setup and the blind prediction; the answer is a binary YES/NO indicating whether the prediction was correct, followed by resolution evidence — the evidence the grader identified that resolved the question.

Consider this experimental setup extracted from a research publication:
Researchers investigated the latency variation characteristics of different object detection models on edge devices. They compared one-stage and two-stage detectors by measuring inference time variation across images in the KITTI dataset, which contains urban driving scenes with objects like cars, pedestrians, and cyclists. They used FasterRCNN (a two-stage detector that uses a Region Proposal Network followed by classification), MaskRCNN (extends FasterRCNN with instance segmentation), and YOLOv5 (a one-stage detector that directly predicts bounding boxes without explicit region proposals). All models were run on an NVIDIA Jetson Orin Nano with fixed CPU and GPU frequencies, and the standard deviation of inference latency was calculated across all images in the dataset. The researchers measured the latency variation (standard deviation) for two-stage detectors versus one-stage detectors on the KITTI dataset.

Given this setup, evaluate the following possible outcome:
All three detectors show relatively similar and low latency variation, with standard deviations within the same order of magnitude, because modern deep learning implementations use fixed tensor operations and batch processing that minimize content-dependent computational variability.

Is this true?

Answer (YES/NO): NO